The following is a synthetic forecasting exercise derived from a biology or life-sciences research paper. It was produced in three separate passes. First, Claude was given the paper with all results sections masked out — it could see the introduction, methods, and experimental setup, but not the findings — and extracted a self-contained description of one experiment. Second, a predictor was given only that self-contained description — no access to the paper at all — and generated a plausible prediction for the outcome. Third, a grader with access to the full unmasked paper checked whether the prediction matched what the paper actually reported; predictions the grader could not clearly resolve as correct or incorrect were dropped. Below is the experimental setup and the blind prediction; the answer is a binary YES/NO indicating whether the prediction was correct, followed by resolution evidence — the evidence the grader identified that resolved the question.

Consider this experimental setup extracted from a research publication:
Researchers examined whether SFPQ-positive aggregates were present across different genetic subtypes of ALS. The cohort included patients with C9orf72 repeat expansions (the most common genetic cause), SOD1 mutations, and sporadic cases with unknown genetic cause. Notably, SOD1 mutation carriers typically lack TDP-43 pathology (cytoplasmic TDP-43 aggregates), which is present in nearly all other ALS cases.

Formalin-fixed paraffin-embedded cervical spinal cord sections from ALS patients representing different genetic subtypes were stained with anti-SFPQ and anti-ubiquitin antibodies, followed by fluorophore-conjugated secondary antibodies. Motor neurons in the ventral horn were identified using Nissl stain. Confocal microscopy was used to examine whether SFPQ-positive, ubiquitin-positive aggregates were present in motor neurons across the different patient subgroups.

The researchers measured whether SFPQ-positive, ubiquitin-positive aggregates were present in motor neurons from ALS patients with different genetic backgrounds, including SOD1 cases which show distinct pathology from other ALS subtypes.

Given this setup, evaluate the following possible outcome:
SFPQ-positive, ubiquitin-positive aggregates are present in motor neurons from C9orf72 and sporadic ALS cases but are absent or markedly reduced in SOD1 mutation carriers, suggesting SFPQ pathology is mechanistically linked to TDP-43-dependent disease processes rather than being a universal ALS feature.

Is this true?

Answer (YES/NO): YES